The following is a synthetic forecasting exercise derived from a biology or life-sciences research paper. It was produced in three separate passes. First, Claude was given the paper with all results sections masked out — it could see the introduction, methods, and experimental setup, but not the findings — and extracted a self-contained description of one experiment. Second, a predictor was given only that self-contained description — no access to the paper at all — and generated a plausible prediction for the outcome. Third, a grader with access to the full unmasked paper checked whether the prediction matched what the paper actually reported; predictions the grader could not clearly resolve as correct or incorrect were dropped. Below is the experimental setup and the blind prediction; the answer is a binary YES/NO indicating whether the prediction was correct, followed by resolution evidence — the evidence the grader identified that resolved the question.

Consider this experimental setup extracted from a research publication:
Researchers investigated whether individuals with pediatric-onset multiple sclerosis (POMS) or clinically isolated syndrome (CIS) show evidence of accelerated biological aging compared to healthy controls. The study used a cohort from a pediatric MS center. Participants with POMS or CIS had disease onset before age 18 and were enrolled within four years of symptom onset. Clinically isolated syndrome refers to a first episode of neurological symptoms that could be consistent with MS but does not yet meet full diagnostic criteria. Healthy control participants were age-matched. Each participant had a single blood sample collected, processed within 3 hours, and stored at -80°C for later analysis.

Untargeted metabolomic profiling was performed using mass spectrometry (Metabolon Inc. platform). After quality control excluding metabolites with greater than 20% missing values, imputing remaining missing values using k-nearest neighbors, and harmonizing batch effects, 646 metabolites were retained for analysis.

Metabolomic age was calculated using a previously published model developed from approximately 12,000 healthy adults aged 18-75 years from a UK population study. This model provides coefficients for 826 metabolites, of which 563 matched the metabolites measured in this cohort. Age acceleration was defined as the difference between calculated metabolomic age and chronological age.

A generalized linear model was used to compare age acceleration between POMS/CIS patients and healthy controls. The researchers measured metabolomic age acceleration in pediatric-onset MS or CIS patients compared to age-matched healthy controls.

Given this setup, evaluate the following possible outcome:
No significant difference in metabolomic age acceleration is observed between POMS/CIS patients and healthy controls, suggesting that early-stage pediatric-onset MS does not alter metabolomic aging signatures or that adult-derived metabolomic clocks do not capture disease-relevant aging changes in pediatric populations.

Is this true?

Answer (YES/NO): NO